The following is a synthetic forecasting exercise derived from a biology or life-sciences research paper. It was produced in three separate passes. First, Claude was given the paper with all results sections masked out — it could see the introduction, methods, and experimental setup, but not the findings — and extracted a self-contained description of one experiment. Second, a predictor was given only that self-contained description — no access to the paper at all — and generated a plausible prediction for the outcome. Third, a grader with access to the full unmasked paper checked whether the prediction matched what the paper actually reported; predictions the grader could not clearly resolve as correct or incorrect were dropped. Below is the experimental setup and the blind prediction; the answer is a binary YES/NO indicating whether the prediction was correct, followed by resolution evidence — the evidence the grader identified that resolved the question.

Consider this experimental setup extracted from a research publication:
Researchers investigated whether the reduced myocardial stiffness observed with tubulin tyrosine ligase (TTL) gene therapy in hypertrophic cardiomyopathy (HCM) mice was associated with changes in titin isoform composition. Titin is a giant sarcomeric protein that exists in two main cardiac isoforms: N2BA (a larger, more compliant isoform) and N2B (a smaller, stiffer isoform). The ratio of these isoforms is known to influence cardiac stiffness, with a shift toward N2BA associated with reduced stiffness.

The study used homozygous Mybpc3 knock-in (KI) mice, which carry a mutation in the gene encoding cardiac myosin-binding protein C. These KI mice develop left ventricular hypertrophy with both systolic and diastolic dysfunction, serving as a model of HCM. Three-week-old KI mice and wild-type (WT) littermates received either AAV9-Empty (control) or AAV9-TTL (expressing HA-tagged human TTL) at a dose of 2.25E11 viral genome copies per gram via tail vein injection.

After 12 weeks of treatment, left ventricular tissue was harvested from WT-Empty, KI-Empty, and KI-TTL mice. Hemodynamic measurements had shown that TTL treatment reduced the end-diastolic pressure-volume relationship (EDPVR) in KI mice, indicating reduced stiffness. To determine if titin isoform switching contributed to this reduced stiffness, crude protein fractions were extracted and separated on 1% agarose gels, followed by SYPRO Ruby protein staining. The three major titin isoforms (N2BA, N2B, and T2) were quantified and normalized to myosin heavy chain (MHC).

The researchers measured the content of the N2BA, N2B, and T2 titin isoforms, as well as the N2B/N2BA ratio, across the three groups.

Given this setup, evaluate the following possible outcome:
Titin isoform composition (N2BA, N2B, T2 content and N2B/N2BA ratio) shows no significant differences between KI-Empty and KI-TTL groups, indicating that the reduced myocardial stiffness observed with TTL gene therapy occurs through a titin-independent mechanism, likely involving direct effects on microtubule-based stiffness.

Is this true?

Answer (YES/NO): YES